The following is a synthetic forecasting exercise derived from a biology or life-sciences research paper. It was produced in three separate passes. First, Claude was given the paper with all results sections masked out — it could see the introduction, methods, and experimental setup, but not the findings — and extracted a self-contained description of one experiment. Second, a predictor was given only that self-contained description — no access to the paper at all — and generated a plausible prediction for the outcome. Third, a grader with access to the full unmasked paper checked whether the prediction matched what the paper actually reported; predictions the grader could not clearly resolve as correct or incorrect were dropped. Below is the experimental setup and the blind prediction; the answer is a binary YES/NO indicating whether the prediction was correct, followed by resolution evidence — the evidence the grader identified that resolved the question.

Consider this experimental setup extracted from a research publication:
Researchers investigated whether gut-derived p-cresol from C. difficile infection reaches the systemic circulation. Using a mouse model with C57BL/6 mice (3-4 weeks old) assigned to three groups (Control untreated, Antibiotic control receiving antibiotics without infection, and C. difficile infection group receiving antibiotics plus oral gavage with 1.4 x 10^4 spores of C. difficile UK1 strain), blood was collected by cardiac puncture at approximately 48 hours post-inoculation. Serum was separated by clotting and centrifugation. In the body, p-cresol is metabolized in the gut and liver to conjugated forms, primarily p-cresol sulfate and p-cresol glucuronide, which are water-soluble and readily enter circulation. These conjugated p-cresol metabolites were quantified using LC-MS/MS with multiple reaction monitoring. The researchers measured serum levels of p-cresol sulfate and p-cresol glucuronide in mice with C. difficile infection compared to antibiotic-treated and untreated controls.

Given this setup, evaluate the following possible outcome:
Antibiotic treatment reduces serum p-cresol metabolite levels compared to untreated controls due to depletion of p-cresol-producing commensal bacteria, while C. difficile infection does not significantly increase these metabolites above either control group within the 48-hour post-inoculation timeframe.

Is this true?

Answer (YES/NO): NO